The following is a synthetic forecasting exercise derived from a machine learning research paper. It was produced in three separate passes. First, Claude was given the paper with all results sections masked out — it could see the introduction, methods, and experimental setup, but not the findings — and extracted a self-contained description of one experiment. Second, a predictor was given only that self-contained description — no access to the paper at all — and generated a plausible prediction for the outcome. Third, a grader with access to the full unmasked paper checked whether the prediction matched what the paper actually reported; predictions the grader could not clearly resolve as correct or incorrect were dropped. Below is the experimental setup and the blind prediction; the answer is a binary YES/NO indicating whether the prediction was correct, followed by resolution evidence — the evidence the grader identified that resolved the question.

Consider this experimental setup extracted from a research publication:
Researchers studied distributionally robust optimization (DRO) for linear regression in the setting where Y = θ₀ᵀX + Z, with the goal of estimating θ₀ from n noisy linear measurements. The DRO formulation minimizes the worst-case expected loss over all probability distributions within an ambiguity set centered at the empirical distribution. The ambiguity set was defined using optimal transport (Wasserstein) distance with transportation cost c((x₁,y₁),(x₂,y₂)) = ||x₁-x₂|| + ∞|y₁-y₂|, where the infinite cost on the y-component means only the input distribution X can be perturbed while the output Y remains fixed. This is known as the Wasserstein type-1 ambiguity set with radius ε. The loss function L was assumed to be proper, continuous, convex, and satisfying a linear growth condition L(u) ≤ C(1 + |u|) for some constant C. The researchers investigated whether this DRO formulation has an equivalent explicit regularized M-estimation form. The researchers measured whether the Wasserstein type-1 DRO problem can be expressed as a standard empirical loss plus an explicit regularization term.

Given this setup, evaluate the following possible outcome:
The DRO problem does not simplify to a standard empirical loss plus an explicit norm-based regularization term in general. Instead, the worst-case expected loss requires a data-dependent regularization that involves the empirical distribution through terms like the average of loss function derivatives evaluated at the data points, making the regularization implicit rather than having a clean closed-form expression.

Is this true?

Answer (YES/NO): NO